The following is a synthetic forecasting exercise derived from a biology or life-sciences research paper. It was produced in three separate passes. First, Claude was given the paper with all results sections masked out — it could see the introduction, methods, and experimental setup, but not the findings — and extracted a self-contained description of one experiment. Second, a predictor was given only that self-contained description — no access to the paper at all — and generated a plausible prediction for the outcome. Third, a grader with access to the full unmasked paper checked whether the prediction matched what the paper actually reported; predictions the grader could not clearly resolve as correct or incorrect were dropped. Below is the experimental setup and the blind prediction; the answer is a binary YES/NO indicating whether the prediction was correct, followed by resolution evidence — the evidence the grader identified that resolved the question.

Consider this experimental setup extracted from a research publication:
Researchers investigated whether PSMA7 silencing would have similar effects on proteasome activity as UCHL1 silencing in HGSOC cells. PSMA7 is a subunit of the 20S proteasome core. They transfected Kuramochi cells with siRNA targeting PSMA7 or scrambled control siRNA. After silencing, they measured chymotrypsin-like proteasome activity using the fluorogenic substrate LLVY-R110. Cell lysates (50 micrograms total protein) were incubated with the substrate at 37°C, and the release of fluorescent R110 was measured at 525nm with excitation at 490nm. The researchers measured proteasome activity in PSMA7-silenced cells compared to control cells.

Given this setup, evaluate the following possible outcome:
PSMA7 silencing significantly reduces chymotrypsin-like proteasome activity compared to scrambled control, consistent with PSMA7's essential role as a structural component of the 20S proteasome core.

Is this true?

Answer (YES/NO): YES